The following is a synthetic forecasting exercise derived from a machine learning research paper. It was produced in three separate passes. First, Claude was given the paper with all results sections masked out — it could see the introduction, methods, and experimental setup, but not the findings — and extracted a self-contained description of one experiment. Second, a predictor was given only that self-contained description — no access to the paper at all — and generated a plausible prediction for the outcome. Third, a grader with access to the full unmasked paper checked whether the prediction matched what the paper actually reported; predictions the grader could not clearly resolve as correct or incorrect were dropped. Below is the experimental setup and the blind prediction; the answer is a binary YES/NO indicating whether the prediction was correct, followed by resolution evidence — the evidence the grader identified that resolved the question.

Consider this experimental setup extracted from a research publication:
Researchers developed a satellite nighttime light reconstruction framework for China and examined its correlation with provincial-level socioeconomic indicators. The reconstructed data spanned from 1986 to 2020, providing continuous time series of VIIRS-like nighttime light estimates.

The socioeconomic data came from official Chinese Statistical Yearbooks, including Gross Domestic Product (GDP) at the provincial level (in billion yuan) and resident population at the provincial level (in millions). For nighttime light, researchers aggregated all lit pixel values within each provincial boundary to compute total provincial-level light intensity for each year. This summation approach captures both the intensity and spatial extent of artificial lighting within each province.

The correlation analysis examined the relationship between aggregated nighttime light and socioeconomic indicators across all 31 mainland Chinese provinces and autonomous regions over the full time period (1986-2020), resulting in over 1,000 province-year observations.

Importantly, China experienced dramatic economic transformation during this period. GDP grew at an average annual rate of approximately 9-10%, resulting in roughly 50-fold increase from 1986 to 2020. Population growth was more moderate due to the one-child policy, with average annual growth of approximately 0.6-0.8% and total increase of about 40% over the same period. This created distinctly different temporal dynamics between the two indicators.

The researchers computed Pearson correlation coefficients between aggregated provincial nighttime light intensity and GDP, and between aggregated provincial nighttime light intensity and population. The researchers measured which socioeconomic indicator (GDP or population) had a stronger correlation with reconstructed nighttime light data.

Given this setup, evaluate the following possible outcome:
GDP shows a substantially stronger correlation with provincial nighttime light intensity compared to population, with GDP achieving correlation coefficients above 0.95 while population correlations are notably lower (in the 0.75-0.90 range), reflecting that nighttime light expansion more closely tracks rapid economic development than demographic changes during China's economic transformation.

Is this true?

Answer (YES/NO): NO